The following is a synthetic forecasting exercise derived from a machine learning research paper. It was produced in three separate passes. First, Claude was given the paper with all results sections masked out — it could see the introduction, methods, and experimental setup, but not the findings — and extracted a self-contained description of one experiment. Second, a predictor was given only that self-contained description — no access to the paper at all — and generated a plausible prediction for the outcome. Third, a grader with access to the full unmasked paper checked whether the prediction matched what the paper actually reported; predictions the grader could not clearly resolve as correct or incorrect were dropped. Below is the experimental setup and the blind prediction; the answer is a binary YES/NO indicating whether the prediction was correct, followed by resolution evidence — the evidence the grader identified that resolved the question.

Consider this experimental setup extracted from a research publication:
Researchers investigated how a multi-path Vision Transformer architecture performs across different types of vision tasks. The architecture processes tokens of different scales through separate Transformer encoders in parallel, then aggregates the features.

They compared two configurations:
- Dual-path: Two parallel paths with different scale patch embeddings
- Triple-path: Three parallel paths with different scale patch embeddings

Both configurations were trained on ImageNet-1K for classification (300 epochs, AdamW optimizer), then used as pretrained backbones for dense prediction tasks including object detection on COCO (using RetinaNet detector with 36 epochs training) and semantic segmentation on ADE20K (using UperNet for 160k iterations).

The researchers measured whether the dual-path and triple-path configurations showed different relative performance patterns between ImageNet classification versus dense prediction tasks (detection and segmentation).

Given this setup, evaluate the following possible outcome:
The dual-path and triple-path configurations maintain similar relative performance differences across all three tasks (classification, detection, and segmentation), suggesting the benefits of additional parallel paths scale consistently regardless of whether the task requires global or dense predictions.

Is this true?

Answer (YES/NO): NO